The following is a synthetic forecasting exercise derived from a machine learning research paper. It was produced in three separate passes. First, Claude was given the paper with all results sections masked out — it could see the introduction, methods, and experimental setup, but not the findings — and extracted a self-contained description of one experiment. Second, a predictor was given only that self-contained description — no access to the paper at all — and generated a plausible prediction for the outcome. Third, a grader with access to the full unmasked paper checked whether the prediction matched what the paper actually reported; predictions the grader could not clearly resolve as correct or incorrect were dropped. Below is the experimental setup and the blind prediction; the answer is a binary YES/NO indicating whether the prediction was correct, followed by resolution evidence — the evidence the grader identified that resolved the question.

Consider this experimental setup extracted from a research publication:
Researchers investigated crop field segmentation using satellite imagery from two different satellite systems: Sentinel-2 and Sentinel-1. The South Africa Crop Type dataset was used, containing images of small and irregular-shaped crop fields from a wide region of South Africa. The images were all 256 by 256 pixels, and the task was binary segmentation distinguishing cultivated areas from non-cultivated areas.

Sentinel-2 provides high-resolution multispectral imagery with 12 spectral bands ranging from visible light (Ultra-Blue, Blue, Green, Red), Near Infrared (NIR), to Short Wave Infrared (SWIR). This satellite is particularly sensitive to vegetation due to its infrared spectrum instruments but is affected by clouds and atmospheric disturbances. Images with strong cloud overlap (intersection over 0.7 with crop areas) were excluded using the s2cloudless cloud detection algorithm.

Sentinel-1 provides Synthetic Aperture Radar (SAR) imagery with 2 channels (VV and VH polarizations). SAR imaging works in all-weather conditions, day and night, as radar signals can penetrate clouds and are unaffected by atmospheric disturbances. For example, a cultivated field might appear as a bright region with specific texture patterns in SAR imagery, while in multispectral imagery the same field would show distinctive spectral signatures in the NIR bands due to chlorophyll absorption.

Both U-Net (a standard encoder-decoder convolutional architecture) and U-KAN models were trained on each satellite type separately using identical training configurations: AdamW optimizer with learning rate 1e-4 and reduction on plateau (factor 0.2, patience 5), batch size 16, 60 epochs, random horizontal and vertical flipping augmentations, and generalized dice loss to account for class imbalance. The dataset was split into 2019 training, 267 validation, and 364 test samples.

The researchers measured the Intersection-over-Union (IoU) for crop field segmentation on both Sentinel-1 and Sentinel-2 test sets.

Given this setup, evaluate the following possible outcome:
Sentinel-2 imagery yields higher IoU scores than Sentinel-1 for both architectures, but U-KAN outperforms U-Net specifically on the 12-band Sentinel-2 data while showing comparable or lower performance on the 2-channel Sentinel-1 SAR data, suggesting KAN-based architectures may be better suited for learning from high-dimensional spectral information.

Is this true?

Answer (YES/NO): YES